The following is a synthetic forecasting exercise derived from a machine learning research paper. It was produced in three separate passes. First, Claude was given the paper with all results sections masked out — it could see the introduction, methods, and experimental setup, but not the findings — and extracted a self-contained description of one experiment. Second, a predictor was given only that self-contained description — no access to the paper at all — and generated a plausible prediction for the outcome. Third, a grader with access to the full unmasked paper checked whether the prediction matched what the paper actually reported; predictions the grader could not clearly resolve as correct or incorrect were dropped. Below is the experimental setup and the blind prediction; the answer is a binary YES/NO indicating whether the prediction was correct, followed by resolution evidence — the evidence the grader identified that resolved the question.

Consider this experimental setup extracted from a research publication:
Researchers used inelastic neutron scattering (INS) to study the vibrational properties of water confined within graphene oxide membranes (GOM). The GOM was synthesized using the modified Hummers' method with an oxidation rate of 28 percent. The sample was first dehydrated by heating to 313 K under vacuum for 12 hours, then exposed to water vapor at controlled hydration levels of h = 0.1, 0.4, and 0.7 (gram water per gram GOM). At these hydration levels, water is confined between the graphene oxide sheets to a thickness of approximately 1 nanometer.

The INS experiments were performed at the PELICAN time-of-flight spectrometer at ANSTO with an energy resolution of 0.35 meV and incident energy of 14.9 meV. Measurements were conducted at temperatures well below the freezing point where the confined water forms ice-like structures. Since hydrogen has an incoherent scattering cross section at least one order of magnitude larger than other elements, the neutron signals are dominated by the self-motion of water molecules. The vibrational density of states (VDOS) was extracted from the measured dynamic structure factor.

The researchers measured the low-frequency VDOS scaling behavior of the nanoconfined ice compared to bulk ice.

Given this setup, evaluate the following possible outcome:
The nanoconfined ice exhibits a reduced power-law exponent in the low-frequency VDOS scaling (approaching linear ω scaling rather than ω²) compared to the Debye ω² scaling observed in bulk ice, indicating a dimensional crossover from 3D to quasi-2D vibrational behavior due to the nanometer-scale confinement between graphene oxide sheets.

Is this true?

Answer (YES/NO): NO